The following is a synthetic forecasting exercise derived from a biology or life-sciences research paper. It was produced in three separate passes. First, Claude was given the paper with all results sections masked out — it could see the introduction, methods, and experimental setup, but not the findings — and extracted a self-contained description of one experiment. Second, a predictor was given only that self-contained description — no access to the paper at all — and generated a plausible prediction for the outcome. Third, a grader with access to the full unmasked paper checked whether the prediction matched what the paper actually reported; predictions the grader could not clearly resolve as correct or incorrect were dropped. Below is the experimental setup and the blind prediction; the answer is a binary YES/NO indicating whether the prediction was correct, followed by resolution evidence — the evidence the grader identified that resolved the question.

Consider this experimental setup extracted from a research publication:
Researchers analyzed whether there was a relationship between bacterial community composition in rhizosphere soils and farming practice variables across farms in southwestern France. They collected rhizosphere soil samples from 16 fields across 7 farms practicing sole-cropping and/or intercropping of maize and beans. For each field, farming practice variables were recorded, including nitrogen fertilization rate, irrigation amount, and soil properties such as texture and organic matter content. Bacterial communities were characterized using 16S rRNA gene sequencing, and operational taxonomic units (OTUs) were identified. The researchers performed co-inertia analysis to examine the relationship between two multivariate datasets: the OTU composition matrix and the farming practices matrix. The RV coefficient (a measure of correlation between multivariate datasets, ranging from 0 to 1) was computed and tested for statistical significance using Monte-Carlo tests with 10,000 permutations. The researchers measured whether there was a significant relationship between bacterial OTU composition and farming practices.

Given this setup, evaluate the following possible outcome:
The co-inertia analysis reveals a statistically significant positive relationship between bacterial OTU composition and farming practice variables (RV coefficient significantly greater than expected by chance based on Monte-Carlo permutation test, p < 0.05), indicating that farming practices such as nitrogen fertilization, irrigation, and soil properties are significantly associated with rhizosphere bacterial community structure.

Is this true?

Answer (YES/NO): YES